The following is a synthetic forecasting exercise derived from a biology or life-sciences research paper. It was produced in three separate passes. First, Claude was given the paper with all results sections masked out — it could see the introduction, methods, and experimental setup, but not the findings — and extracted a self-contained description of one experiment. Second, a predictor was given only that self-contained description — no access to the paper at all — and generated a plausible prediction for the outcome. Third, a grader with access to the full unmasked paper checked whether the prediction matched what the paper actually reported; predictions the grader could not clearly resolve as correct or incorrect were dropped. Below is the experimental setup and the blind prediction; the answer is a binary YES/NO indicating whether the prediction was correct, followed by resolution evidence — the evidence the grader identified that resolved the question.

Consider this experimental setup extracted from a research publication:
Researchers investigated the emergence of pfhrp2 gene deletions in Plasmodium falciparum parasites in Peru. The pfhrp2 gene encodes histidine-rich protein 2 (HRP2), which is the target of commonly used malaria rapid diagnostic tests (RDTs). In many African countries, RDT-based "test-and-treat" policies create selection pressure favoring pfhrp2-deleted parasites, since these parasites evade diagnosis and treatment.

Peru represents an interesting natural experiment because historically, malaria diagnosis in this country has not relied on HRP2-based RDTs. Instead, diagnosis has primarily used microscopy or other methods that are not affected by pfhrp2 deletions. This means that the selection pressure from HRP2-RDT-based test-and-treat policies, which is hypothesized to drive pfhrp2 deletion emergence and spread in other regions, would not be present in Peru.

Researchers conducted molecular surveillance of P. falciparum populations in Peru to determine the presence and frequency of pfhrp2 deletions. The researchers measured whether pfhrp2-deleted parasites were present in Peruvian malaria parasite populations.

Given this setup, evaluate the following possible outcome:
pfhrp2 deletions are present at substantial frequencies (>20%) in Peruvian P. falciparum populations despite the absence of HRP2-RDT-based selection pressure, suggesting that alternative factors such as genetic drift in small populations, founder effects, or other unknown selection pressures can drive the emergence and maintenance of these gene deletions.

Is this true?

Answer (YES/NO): YES